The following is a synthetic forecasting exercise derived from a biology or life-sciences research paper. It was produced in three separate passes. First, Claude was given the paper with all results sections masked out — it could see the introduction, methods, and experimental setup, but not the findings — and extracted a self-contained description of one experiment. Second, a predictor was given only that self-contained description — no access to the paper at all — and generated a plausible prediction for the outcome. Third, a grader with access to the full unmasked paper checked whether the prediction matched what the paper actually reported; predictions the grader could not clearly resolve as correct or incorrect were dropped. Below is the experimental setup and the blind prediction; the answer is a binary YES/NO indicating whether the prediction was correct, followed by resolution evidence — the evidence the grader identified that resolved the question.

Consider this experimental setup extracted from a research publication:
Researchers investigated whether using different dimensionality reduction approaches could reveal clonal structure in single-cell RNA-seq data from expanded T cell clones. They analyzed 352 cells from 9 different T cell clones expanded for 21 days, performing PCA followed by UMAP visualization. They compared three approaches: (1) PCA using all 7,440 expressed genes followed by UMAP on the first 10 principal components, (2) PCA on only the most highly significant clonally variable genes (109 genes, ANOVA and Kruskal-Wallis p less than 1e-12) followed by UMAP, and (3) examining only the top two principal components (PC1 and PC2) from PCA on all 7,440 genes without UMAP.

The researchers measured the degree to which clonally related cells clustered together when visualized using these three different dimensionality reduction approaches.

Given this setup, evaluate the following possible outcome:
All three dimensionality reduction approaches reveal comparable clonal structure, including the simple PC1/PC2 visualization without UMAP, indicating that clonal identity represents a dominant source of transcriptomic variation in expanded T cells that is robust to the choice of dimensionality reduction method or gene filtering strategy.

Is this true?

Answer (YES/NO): NO